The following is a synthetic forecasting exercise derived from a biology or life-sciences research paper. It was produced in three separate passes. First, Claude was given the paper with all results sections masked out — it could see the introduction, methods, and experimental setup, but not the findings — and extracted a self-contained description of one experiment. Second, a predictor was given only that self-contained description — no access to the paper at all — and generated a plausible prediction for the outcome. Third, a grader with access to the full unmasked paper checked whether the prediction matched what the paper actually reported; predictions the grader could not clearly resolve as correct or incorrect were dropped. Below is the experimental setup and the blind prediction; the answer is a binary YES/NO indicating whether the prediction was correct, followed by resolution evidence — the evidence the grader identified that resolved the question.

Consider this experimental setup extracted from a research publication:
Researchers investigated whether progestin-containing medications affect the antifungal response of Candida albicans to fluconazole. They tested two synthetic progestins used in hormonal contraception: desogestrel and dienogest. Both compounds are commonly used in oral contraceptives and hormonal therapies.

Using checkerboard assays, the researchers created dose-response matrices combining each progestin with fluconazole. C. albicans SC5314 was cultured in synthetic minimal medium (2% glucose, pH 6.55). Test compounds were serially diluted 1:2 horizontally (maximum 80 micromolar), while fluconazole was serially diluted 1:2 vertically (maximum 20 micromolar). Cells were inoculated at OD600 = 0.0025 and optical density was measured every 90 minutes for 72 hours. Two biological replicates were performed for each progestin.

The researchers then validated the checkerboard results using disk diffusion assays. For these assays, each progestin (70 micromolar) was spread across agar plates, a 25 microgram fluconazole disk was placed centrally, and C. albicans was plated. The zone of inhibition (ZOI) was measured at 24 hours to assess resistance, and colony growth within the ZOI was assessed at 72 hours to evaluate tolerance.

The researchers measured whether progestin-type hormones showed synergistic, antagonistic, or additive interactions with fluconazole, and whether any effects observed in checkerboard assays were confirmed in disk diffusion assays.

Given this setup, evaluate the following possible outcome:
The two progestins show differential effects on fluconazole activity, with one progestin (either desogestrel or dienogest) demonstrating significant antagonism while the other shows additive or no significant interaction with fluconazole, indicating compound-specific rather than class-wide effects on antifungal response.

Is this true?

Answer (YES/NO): NO